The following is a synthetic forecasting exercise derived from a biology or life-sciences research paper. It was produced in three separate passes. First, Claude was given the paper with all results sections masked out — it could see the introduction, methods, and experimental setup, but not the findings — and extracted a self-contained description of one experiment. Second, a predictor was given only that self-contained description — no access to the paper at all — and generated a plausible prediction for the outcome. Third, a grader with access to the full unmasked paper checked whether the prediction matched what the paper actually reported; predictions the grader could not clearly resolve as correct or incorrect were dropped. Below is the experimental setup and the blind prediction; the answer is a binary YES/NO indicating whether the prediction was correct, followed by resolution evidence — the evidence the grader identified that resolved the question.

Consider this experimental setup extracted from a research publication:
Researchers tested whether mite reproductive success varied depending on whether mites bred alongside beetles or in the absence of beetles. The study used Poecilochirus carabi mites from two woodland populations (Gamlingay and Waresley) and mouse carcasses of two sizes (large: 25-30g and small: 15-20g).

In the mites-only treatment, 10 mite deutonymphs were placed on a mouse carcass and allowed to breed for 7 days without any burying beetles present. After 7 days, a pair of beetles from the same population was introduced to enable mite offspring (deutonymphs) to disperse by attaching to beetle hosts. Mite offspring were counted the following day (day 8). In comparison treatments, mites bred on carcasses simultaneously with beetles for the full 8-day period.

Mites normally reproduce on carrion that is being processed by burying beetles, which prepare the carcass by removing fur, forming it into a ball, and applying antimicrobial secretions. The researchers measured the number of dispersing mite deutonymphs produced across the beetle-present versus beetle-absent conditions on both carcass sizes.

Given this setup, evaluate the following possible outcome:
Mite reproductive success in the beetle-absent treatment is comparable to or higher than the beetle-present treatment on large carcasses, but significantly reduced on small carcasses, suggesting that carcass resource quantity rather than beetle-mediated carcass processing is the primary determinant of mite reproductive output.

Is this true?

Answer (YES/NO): NO